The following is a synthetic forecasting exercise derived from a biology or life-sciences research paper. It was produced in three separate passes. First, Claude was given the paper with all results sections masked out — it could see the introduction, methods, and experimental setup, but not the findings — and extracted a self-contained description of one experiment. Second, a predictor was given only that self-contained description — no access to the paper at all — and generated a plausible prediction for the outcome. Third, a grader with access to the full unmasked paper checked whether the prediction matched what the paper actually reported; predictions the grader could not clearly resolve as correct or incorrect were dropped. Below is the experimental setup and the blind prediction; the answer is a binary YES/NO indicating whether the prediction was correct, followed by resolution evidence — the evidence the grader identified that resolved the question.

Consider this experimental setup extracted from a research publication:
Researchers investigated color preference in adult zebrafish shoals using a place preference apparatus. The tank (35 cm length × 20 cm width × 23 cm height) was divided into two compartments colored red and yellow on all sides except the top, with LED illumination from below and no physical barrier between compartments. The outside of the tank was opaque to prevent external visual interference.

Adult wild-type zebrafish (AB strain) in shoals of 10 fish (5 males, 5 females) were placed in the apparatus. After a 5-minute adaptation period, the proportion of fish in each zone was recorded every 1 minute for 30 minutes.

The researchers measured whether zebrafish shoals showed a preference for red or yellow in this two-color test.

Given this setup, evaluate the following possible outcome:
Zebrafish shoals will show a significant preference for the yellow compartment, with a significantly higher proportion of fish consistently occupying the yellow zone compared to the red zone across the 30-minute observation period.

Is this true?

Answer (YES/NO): NO